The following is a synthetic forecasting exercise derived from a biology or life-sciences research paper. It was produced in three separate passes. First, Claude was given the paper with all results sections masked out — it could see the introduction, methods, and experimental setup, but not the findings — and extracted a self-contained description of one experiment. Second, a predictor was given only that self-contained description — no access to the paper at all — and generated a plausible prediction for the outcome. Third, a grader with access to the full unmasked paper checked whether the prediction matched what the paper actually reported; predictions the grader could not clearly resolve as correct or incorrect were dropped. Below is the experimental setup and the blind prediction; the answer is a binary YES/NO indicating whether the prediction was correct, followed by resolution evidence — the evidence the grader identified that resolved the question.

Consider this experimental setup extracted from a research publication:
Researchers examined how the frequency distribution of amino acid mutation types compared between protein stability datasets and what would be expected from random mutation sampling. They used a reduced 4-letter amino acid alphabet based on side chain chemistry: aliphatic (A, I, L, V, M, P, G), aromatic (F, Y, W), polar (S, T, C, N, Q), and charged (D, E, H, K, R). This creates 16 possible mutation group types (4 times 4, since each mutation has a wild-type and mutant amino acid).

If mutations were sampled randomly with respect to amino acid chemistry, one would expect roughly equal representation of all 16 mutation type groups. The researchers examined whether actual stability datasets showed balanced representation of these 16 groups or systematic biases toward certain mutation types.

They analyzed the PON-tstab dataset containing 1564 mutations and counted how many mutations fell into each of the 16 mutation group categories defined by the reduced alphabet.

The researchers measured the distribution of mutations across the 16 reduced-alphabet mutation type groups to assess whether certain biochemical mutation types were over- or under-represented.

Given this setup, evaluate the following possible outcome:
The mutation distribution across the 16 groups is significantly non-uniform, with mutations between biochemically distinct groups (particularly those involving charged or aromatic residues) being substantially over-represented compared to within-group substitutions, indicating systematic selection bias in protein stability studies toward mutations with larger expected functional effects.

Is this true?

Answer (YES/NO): NO